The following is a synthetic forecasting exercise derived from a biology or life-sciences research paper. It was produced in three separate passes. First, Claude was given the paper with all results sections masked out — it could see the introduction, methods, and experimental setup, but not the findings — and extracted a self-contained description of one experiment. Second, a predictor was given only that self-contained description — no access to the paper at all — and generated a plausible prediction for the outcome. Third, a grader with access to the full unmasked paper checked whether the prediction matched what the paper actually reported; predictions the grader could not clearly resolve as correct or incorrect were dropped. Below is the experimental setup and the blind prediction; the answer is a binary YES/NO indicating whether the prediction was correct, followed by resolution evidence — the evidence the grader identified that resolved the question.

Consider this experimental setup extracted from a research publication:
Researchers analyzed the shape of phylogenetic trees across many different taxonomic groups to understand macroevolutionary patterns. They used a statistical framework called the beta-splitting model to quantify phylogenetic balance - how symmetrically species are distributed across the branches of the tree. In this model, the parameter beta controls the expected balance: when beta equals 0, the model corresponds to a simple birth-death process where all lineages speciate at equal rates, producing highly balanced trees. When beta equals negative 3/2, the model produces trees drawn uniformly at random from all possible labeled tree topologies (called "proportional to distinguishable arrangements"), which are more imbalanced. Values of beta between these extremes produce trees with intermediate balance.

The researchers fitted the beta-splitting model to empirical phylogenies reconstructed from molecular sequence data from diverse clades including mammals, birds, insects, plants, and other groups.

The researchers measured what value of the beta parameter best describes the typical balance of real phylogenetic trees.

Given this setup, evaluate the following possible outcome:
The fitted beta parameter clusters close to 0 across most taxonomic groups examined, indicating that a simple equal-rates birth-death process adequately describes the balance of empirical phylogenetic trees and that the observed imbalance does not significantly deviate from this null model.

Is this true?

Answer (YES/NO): NO